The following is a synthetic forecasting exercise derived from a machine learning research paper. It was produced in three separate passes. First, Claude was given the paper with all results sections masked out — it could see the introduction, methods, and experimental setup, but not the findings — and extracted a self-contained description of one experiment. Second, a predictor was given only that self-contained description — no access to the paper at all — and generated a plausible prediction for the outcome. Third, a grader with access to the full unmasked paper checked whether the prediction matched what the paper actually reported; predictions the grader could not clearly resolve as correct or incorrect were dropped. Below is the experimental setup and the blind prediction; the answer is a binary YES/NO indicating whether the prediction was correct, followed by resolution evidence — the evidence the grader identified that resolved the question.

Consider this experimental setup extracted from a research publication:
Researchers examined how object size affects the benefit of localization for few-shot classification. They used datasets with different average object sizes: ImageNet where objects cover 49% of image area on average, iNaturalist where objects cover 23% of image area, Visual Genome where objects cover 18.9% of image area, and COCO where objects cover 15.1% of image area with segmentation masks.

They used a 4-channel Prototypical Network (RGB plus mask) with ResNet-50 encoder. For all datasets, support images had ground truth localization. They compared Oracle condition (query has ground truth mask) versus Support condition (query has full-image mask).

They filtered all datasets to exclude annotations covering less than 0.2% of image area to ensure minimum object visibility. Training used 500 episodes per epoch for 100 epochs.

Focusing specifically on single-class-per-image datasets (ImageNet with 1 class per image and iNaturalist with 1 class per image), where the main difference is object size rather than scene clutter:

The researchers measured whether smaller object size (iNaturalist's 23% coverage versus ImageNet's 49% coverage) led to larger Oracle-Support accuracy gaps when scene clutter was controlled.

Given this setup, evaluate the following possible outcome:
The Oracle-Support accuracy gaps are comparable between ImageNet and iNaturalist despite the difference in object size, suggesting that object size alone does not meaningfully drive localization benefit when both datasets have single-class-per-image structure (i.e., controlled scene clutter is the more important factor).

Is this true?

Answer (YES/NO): NO